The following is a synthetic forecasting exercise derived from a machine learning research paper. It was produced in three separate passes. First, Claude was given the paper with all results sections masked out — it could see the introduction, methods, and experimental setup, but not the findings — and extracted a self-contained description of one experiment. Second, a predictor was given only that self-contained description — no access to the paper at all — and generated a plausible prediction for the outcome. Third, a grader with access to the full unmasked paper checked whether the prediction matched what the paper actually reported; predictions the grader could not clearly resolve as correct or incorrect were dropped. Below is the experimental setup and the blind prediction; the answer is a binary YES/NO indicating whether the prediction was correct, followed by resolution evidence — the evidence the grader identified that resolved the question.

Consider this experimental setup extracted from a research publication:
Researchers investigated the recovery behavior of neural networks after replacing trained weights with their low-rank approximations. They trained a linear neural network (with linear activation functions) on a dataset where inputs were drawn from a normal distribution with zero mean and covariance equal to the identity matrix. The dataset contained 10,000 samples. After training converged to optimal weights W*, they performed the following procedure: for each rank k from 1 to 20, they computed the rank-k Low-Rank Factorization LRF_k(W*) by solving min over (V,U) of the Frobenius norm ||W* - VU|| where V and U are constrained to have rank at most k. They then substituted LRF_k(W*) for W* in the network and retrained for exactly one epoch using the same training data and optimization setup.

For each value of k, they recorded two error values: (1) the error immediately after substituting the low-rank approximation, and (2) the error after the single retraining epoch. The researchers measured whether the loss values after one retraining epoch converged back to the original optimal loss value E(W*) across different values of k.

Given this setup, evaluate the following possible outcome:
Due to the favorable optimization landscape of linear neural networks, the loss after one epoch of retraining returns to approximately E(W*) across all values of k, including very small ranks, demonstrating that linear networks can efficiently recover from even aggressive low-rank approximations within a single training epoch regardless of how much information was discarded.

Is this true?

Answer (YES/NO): YES